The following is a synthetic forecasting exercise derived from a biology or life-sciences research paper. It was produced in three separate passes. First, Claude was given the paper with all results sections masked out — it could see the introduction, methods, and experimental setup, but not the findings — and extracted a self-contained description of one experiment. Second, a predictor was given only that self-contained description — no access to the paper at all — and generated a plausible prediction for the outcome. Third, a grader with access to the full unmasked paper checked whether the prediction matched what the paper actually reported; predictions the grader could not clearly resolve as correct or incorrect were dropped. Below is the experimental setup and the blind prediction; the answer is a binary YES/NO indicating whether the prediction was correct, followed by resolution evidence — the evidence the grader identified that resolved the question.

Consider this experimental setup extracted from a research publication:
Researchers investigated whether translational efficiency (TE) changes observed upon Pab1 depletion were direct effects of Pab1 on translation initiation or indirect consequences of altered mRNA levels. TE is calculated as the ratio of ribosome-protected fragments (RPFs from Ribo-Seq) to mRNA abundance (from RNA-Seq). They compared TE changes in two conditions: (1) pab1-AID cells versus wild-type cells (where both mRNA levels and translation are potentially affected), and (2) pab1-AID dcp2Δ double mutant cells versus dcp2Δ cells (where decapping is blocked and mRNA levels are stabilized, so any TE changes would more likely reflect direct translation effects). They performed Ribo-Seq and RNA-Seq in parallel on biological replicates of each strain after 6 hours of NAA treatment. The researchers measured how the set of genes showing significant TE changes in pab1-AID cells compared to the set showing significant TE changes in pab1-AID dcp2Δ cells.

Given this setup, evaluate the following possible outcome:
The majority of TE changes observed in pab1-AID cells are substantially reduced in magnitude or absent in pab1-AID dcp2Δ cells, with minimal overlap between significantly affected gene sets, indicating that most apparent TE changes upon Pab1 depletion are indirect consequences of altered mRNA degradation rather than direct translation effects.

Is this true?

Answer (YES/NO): YES